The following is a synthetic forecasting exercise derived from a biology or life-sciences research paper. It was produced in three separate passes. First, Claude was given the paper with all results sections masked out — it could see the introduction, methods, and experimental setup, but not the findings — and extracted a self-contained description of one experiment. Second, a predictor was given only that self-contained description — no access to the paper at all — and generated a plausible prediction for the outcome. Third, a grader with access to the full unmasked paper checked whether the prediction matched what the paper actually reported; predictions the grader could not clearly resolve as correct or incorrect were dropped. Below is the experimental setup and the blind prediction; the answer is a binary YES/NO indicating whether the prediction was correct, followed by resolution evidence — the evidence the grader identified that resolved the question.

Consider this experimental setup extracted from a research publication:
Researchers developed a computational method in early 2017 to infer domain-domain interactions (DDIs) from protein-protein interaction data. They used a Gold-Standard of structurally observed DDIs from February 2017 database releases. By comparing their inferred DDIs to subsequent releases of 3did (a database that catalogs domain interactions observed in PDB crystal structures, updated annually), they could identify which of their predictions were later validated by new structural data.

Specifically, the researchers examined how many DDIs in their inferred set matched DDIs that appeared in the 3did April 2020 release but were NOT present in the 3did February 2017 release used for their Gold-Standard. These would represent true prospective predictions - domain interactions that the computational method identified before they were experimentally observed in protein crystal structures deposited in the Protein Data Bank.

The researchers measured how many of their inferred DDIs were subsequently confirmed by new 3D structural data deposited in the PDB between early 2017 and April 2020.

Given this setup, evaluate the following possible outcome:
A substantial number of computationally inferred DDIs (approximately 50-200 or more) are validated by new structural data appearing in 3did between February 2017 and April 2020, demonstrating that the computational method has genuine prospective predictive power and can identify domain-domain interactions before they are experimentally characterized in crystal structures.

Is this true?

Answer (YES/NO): YES